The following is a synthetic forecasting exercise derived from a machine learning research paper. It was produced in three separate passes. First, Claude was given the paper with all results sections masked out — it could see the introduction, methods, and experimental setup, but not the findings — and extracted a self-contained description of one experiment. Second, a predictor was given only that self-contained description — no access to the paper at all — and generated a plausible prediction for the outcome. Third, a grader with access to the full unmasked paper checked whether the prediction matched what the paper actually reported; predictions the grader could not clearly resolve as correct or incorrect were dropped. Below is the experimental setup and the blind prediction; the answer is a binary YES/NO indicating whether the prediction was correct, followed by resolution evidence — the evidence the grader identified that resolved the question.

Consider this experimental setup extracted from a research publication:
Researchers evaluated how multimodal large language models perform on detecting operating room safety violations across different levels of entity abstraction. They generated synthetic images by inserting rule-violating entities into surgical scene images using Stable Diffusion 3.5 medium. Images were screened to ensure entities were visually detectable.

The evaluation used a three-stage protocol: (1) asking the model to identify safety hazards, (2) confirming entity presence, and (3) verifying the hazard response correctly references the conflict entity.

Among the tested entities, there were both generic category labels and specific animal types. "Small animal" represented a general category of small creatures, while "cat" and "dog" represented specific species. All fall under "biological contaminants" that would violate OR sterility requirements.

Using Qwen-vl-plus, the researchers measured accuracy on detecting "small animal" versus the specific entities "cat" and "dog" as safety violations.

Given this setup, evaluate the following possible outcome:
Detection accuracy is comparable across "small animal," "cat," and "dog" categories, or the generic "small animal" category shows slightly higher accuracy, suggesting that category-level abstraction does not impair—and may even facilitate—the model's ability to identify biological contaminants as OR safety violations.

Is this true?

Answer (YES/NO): NO